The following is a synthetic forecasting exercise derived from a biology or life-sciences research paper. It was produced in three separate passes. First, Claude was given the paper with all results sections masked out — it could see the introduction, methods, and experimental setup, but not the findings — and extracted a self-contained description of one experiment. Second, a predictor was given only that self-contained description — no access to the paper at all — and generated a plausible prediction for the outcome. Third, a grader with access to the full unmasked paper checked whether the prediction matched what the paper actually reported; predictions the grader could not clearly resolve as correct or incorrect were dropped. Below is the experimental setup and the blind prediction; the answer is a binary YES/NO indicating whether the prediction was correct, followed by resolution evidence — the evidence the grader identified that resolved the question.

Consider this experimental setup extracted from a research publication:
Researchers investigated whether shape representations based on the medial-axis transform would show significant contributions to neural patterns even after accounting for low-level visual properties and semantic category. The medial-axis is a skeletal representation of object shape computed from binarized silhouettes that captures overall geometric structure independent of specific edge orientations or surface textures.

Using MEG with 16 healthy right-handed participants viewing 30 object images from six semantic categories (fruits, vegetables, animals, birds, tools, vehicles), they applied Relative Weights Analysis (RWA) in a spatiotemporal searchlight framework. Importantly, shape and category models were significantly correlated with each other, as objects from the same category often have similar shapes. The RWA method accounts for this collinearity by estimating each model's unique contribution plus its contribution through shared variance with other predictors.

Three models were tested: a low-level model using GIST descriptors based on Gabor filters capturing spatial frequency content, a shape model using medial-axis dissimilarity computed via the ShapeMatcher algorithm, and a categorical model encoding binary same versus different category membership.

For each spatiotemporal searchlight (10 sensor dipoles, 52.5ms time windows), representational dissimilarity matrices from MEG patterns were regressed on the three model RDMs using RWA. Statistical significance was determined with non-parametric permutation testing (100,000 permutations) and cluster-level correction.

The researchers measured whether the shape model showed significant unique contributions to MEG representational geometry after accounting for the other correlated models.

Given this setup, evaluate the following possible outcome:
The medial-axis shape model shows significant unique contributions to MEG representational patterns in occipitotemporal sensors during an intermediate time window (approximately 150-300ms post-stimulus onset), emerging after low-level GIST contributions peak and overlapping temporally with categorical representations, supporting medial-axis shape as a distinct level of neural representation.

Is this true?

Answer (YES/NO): NO